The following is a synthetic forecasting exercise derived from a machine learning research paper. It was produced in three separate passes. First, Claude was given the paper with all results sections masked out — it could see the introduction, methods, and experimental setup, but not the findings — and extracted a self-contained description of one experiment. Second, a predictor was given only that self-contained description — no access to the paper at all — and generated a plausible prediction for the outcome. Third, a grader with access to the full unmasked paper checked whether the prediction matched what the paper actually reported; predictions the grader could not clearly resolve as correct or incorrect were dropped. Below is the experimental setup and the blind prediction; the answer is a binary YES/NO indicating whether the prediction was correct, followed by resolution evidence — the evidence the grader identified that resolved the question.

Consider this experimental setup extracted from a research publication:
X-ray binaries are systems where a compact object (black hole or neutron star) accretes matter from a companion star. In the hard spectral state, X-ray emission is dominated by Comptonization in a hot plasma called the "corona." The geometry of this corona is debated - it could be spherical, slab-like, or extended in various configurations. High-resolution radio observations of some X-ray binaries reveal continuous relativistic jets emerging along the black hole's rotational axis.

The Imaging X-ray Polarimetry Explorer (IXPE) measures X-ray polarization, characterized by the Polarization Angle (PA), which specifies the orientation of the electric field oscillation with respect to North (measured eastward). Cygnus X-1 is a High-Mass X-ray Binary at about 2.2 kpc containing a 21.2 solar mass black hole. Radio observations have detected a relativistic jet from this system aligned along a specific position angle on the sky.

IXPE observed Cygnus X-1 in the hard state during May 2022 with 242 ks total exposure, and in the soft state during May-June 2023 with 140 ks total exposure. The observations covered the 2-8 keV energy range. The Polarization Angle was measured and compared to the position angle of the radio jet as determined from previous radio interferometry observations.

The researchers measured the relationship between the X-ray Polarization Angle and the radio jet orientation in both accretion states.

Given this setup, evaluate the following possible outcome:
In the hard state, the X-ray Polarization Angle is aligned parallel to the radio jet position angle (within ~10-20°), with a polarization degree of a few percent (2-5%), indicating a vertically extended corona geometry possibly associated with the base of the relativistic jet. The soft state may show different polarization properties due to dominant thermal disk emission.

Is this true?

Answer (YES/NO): NO